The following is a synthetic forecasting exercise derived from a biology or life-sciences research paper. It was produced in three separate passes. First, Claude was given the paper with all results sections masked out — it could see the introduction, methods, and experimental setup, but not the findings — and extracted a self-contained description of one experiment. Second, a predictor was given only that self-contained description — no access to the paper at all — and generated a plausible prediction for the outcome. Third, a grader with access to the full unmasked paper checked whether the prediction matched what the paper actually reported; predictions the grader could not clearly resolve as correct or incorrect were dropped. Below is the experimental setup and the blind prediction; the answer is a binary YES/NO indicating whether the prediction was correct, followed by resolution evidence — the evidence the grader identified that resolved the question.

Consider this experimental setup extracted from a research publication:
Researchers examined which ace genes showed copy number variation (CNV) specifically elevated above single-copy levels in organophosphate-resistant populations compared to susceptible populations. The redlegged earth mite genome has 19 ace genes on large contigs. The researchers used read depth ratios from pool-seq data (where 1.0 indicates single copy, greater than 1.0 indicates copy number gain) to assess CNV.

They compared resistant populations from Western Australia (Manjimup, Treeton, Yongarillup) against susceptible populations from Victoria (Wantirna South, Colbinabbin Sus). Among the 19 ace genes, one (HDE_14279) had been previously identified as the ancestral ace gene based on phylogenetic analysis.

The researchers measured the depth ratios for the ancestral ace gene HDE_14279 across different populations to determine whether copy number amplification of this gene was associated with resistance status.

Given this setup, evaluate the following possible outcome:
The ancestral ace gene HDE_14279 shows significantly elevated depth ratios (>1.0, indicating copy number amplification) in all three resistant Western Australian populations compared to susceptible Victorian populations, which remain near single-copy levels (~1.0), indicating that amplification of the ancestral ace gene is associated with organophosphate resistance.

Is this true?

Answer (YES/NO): YES